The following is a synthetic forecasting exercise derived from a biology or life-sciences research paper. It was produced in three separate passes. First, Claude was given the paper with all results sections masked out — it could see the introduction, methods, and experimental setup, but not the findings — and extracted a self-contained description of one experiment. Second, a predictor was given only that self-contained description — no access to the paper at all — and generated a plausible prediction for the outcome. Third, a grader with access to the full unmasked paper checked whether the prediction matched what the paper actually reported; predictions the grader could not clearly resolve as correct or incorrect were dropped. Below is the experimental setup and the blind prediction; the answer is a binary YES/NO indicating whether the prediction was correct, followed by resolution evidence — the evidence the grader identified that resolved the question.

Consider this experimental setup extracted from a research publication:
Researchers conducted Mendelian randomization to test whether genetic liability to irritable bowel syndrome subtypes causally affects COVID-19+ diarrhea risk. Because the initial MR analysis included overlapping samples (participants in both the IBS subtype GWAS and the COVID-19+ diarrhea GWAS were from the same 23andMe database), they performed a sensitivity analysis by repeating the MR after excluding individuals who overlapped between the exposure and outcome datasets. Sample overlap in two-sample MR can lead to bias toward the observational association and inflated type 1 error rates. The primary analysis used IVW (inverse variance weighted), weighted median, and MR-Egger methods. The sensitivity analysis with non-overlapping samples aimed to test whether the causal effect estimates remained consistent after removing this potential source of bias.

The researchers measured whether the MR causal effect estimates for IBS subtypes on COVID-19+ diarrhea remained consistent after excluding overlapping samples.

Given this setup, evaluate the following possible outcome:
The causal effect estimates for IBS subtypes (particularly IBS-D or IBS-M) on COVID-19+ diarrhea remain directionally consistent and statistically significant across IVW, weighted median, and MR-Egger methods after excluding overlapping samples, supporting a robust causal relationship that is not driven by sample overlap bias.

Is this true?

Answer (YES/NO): NO